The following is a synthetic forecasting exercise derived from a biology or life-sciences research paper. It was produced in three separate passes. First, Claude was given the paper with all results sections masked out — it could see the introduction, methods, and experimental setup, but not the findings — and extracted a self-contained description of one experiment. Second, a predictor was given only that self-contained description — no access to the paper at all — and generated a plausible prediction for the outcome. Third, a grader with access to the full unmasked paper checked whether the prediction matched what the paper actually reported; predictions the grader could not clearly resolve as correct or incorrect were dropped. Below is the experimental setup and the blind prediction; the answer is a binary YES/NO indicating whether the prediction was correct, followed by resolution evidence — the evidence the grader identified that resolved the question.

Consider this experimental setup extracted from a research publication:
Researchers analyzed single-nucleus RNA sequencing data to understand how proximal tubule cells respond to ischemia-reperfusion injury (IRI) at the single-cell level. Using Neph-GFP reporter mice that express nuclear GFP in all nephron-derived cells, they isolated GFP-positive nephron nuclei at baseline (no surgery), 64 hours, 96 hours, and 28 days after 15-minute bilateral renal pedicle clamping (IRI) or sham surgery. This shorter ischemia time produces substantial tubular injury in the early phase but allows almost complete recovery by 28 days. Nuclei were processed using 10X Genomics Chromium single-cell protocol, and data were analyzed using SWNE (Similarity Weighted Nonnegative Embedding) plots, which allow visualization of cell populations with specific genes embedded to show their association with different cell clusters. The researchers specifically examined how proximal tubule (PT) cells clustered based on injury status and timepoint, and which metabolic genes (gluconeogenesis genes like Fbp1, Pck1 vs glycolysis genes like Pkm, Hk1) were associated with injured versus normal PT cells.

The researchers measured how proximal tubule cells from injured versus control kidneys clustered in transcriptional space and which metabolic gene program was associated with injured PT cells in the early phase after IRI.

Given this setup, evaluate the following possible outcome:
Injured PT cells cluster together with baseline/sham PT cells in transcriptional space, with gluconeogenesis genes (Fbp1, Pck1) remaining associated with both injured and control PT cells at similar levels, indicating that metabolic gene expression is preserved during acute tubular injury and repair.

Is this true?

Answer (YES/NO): NO